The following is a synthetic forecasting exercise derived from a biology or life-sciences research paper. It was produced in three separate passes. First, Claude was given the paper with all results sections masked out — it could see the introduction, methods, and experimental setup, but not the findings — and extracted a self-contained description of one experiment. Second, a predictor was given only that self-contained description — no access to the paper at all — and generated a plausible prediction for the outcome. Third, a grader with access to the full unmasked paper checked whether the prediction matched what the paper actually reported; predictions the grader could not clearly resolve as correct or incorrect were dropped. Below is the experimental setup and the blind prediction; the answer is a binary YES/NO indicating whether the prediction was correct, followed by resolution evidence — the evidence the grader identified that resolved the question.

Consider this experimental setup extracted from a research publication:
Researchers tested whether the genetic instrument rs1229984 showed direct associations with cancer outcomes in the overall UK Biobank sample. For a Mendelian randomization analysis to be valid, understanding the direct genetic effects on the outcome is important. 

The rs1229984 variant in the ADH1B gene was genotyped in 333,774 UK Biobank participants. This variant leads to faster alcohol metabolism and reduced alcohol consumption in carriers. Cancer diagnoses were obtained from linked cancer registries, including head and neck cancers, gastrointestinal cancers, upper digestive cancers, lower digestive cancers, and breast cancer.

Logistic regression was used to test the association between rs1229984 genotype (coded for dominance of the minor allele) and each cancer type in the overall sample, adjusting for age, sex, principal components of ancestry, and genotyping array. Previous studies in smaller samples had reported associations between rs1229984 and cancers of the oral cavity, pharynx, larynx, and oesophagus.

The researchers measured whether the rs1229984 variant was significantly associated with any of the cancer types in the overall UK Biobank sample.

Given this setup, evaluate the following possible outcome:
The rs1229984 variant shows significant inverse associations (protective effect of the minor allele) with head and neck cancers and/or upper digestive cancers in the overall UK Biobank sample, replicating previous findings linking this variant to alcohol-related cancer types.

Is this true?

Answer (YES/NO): NO